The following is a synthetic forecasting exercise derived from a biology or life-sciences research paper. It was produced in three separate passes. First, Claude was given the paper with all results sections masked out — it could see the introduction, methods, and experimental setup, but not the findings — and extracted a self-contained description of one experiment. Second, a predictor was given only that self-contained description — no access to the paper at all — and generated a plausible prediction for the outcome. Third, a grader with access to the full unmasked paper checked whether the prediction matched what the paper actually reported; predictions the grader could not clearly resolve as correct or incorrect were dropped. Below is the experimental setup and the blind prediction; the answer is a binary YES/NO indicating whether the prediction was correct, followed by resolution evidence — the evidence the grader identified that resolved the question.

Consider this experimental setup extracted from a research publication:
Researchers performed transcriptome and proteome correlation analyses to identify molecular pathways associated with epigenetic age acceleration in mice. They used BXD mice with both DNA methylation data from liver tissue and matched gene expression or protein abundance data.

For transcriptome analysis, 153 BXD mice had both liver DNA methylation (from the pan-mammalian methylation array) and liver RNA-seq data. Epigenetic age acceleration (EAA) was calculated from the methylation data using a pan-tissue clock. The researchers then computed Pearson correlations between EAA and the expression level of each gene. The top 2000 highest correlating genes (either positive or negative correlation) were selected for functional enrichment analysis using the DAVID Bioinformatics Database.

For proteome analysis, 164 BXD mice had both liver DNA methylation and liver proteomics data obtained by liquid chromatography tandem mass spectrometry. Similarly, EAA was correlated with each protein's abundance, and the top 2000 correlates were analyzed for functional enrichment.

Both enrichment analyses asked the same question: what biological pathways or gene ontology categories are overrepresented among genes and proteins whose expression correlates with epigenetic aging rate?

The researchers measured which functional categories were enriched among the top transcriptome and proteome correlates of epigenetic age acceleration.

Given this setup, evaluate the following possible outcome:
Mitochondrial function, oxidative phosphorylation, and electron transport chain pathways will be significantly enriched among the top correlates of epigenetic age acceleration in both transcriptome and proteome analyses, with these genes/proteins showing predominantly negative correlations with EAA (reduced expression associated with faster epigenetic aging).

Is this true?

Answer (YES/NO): YES